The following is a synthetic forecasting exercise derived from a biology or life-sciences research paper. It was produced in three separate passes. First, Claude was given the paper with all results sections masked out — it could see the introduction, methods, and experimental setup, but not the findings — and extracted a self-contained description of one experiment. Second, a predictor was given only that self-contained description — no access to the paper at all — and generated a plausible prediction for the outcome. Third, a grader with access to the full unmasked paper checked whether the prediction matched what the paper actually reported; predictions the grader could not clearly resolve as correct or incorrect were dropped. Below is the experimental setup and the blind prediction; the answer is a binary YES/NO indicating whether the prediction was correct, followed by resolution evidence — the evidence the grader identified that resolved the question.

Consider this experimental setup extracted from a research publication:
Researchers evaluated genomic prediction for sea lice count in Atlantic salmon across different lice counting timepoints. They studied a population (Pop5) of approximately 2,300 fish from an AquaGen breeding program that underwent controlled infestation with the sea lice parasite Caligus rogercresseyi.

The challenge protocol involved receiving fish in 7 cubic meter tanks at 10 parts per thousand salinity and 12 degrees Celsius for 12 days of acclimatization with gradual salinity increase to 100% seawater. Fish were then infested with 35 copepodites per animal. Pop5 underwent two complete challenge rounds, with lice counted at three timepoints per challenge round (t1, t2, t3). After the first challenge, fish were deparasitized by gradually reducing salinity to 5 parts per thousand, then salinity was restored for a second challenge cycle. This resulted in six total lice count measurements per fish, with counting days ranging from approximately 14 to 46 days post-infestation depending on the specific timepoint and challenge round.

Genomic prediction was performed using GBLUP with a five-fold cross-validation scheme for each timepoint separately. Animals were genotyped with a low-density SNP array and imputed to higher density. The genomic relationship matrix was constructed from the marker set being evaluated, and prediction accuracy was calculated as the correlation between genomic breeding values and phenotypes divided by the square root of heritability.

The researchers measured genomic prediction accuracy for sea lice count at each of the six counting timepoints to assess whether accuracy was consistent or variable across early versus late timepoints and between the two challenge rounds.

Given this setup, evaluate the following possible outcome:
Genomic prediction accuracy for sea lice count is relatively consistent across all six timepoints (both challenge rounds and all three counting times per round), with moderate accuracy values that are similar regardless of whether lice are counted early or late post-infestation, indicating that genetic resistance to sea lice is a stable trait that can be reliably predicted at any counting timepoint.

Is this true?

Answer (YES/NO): NO